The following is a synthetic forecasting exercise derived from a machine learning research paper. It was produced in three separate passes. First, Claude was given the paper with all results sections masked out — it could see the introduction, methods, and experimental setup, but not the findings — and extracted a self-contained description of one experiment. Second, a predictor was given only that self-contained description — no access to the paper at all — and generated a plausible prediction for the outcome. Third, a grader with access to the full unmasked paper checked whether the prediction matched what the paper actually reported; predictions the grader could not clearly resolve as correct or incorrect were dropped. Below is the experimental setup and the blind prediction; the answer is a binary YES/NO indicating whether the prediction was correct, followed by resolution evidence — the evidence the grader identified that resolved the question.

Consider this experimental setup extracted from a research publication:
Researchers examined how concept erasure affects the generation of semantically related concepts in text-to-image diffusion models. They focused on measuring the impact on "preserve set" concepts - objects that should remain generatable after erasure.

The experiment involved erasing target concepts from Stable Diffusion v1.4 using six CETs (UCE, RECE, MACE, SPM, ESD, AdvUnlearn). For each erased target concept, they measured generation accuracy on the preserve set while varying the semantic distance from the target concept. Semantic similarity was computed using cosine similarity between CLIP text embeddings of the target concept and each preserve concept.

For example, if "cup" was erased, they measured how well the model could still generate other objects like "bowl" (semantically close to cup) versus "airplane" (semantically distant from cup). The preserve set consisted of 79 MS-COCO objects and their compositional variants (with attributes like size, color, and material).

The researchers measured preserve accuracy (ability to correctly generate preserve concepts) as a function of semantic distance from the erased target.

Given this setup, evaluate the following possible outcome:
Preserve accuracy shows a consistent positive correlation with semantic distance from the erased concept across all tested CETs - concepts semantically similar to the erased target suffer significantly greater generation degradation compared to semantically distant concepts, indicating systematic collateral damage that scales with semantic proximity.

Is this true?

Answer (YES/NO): YES